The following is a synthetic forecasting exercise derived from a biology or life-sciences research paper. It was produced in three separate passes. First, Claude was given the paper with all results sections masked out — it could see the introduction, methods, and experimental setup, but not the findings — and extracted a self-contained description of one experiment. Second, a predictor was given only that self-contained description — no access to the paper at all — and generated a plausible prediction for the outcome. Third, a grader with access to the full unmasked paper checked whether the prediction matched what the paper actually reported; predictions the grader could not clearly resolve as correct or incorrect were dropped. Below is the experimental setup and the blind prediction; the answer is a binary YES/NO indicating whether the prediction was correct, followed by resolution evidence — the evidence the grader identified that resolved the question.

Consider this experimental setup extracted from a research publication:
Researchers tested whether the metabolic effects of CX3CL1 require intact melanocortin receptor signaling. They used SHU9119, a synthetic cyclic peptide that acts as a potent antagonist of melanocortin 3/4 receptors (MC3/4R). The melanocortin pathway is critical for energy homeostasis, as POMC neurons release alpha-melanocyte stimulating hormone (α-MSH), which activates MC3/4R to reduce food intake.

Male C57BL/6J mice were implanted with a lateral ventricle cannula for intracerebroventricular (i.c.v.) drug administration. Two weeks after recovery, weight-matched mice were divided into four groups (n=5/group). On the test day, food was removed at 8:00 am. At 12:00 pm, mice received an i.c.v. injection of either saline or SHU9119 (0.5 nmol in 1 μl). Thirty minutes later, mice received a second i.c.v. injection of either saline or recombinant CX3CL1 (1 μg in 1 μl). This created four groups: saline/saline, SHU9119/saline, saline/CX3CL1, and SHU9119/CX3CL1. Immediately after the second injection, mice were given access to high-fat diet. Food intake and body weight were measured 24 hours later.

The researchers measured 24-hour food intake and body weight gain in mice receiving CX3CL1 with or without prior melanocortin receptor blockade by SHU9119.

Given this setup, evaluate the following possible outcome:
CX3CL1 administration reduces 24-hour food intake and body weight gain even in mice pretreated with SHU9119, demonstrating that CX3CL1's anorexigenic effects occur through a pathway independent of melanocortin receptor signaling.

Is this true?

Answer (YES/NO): NO